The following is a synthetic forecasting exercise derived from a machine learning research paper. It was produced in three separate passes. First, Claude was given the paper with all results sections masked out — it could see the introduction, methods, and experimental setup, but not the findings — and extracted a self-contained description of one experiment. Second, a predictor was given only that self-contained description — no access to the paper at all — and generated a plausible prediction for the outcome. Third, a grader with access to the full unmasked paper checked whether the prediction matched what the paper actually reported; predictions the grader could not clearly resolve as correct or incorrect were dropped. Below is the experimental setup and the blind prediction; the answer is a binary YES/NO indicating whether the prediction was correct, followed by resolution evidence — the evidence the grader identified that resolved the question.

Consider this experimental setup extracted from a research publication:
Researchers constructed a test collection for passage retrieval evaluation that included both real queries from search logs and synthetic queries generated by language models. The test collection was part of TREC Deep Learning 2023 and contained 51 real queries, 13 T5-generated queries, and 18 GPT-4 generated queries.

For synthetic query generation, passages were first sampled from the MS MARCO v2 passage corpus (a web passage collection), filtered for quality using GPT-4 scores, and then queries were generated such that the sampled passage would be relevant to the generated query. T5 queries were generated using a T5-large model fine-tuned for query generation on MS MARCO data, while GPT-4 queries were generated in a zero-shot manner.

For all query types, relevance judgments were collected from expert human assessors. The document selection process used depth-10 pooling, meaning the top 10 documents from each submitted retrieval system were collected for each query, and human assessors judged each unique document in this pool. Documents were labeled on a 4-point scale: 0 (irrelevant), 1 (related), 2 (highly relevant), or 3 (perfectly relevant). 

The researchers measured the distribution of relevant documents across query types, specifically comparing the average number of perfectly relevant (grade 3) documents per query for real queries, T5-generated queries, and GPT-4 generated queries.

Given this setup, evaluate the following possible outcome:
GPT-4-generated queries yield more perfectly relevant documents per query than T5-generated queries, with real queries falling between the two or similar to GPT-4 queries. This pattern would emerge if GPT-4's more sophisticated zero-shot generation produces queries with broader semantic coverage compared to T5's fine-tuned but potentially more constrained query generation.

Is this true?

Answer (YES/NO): NO